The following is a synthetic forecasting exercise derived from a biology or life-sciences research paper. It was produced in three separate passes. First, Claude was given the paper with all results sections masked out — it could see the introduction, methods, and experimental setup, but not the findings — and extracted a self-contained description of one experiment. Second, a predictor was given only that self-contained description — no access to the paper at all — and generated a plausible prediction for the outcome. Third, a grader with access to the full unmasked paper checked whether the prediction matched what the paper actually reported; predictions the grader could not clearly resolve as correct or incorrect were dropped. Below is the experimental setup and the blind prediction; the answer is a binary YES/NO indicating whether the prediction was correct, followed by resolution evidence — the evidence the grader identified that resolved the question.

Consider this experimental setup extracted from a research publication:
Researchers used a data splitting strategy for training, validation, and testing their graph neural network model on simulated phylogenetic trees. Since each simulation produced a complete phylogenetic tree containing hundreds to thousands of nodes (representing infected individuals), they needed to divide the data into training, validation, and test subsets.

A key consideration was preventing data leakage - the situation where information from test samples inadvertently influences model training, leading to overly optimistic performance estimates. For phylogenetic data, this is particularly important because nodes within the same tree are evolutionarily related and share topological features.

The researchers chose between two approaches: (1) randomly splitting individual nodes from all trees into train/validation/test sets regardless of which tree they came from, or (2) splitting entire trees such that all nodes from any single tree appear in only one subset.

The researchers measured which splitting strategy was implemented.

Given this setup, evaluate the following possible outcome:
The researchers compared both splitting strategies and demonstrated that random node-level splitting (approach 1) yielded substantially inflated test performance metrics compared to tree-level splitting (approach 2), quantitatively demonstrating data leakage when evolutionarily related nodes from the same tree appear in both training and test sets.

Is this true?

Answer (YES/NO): NO